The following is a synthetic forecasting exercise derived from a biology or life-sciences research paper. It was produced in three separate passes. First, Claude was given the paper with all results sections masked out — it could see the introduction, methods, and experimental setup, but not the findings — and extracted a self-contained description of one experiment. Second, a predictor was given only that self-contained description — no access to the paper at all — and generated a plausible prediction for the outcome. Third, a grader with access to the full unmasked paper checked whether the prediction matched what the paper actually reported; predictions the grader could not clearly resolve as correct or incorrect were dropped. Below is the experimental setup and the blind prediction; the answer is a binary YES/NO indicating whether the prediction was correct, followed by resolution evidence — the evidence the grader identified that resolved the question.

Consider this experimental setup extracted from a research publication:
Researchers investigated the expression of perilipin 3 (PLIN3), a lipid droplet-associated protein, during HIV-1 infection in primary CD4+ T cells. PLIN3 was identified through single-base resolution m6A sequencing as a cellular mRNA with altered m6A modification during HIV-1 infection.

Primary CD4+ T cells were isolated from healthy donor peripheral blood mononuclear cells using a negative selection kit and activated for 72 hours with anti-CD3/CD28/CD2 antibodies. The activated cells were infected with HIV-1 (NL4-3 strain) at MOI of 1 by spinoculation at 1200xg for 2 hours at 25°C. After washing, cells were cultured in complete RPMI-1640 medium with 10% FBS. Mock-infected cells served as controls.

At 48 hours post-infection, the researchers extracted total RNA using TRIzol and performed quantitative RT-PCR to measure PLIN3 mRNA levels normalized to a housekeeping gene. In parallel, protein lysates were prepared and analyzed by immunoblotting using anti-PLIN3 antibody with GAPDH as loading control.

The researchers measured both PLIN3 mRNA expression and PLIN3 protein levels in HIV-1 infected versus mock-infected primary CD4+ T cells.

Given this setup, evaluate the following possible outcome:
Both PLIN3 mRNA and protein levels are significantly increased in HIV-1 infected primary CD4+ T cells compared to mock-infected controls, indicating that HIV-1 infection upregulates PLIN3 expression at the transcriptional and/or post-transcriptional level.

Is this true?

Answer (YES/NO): NO